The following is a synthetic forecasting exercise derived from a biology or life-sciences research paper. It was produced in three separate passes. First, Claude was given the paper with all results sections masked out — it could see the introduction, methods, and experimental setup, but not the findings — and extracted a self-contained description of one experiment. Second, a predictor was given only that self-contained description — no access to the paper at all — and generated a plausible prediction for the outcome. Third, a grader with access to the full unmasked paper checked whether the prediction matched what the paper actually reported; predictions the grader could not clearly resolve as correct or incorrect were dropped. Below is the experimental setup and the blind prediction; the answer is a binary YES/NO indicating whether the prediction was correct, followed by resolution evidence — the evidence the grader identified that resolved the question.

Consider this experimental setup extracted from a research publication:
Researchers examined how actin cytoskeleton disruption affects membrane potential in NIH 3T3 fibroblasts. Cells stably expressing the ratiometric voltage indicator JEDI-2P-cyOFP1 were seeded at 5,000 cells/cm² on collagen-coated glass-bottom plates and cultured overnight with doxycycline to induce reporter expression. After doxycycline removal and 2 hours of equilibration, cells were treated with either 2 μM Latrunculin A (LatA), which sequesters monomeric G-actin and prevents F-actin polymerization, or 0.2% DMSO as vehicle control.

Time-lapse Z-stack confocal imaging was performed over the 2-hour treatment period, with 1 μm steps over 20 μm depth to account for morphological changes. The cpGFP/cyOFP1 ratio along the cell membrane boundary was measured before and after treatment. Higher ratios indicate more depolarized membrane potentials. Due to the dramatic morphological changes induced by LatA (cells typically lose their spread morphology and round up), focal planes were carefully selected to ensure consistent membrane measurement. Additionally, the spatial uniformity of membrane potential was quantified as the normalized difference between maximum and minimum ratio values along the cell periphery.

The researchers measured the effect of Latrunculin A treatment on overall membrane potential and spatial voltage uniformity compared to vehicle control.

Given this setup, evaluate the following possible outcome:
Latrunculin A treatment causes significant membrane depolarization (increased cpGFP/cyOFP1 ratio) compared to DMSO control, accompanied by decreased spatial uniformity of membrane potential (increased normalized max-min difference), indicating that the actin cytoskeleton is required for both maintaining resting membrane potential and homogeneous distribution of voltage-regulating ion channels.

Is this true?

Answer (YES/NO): NO